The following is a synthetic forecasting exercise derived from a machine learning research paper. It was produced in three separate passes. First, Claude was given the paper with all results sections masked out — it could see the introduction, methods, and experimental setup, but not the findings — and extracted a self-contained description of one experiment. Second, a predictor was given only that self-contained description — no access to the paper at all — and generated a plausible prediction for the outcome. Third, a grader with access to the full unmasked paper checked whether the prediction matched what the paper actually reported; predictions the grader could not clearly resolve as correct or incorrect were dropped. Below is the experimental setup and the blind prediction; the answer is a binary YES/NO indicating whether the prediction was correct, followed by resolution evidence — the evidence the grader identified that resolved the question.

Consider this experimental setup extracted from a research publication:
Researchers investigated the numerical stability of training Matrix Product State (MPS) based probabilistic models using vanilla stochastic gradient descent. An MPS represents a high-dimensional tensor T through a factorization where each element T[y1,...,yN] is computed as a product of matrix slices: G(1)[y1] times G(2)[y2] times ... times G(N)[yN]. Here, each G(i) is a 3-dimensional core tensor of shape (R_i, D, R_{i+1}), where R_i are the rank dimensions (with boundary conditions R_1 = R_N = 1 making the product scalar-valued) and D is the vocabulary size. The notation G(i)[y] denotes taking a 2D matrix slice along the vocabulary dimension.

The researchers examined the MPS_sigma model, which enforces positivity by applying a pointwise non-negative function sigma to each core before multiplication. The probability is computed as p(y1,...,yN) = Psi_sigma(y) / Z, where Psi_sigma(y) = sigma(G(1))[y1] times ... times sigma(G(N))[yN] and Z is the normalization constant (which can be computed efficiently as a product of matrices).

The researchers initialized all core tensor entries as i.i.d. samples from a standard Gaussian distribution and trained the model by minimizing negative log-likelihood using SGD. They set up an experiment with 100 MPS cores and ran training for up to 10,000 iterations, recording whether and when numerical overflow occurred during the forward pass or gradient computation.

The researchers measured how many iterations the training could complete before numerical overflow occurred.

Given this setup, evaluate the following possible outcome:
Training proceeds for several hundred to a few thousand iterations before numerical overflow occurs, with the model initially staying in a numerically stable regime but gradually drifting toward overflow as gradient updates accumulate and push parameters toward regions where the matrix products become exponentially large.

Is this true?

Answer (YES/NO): NO